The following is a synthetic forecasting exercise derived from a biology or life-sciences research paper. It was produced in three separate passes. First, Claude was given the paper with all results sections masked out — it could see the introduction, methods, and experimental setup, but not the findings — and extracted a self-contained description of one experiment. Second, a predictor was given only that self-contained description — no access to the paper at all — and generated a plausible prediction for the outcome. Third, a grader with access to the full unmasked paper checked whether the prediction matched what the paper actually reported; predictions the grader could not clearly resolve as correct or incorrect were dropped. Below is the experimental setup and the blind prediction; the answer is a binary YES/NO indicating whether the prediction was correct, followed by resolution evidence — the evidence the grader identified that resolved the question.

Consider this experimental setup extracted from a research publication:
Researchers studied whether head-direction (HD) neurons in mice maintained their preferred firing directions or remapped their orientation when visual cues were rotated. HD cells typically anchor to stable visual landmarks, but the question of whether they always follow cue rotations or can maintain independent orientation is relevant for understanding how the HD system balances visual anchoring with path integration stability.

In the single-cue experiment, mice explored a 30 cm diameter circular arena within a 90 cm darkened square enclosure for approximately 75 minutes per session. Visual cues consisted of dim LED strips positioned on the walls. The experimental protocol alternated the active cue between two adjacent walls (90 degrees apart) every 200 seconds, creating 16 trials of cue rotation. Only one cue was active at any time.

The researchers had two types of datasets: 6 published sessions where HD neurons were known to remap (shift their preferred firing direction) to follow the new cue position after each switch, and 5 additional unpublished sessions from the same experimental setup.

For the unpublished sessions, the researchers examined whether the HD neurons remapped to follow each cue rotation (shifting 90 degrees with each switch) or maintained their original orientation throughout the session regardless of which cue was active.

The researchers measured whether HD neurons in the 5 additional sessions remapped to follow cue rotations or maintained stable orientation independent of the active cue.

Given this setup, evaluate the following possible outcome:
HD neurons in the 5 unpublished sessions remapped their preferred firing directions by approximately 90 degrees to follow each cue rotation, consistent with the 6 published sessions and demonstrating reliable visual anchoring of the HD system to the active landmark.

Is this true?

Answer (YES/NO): NO